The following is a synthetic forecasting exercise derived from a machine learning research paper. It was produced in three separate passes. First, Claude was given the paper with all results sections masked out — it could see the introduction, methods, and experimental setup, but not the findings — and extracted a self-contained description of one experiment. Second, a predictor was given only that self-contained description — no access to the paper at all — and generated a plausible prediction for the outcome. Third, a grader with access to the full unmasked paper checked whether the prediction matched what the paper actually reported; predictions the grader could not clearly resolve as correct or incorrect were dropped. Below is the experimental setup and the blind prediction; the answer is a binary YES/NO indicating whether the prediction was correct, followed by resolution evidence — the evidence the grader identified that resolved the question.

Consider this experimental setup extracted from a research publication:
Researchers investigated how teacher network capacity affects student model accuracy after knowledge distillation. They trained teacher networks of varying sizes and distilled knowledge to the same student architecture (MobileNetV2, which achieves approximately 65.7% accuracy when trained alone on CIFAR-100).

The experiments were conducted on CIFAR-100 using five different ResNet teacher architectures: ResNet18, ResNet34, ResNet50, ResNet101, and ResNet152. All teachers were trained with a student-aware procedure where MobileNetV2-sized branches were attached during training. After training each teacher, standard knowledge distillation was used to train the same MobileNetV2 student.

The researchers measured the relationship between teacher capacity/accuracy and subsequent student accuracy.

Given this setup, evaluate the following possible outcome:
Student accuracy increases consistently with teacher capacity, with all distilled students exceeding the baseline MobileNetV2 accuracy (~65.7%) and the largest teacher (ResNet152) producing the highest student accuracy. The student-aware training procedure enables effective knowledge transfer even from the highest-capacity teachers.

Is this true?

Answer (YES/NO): NO